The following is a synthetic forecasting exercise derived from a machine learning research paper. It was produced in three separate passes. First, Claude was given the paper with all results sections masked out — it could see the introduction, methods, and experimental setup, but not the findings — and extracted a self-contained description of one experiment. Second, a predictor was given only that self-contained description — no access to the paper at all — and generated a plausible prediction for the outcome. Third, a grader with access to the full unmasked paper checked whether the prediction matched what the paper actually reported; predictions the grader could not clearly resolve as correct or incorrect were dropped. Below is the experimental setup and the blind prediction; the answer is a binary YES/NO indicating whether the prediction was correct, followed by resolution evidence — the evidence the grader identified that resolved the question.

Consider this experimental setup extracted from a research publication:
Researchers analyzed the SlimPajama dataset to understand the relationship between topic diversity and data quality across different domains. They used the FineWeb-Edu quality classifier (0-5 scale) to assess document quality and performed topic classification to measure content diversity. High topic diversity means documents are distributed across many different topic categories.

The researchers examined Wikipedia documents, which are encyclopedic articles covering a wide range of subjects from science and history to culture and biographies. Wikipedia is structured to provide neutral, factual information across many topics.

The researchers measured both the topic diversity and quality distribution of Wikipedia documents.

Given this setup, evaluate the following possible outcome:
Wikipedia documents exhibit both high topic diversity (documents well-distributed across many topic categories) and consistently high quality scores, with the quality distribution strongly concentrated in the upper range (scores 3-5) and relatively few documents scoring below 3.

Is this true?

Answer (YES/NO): NO